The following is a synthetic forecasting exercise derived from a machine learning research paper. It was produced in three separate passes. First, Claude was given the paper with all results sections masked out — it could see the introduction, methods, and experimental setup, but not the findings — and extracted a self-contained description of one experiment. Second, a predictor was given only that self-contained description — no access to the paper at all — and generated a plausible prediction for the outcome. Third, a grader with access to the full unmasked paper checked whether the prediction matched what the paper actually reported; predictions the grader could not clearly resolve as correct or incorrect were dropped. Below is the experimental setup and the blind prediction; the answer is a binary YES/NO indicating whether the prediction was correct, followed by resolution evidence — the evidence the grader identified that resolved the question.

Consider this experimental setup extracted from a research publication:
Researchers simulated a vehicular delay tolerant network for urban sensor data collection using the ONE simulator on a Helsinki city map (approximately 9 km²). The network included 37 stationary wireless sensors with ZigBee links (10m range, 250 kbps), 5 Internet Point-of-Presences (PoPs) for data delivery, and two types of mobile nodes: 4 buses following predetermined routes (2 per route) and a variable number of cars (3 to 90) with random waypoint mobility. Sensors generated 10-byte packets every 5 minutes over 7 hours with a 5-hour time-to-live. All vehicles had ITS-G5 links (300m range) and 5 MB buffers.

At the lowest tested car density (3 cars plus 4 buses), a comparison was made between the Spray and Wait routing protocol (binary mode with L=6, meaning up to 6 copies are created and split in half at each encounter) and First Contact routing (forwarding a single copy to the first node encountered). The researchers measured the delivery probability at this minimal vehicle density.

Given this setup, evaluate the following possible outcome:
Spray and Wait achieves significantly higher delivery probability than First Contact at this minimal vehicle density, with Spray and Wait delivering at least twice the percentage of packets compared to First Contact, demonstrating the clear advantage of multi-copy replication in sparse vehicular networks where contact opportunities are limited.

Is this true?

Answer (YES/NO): NO